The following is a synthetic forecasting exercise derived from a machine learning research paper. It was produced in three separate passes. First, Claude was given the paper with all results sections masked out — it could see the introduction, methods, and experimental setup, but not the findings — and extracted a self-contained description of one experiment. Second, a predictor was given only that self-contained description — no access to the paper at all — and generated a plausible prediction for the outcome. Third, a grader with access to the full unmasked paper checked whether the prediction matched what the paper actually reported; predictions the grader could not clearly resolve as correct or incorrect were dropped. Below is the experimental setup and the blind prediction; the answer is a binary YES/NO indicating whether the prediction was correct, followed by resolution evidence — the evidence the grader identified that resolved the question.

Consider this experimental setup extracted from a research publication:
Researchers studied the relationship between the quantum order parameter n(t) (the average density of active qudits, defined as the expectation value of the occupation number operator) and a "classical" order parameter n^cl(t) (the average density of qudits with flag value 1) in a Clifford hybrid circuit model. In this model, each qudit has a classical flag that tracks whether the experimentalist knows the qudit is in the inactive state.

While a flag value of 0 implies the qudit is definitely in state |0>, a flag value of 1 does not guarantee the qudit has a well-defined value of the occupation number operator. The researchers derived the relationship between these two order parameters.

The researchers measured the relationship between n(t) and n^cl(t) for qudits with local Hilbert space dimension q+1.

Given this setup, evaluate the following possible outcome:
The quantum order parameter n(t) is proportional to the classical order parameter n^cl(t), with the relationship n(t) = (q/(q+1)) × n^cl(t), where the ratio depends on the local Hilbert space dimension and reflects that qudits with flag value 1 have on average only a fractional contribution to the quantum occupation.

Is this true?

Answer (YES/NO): YES